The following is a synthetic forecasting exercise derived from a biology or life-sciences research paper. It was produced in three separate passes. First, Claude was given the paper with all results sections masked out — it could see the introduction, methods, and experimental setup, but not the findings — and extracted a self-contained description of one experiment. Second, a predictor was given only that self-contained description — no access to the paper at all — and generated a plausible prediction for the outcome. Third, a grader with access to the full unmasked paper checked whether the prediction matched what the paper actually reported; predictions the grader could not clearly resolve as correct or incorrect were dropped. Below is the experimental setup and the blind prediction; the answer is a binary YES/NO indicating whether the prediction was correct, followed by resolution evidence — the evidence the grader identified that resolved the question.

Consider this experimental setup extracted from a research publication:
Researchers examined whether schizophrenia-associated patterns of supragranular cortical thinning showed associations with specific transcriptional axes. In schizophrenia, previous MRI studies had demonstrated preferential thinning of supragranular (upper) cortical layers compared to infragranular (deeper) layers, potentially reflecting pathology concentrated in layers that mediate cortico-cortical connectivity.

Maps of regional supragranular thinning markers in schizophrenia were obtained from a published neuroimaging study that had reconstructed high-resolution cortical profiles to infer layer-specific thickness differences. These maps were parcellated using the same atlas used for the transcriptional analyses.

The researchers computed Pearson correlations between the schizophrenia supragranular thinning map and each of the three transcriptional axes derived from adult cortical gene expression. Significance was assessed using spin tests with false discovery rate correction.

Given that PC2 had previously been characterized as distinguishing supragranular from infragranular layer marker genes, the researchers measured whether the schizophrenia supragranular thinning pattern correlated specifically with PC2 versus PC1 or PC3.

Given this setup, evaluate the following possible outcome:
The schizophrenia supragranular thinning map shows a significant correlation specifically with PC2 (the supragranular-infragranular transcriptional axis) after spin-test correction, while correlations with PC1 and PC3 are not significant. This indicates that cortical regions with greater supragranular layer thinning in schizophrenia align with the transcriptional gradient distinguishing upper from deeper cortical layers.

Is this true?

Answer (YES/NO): NO